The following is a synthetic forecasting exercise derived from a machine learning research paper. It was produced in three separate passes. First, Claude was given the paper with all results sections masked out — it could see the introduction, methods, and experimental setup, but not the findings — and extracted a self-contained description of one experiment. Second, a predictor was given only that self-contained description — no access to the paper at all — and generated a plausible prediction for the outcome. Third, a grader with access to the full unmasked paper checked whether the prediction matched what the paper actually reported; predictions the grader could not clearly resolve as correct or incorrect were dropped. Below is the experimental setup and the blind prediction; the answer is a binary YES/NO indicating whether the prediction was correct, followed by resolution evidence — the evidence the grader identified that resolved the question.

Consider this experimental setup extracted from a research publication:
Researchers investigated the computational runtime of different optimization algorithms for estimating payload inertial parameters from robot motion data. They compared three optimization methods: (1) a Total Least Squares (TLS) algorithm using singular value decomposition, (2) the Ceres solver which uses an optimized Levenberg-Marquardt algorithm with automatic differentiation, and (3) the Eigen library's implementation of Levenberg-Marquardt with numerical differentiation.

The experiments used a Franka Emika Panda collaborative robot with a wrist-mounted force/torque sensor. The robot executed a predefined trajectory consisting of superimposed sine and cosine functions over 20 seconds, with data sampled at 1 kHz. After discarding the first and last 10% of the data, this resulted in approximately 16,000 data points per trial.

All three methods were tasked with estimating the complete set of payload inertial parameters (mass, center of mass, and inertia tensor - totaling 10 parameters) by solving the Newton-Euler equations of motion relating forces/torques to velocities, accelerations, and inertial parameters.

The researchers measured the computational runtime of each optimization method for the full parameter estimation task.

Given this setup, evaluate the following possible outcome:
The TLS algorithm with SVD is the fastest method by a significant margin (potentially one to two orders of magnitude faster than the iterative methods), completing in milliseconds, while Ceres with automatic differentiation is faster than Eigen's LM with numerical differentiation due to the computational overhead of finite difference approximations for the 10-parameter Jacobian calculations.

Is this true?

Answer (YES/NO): NO